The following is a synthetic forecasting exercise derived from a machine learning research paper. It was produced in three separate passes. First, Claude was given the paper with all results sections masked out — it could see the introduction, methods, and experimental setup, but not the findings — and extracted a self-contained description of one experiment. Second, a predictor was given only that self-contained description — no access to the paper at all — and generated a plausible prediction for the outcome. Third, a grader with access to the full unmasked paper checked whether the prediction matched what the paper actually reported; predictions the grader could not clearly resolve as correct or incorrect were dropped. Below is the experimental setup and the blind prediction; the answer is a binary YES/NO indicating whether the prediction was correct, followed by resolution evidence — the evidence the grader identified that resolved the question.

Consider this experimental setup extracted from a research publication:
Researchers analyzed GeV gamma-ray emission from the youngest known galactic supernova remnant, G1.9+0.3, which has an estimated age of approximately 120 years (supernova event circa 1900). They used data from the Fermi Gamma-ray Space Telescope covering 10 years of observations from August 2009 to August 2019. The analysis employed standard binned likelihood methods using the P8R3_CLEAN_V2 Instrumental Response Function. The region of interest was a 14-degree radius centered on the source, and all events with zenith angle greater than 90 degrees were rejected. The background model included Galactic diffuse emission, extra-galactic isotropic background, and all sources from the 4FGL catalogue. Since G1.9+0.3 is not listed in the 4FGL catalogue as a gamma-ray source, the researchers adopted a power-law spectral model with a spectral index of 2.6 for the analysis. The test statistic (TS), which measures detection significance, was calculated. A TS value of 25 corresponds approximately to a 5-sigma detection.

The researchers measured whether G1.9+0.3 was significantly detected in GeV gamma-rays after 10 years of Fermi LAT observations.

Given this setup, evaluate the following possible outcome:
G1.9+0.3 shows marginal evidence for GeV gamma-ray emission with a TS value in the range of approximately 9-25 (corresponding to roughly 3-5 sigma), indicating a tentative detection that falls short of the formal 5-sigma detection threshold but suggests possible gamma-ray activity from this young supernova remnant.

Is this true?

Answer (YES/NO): NO